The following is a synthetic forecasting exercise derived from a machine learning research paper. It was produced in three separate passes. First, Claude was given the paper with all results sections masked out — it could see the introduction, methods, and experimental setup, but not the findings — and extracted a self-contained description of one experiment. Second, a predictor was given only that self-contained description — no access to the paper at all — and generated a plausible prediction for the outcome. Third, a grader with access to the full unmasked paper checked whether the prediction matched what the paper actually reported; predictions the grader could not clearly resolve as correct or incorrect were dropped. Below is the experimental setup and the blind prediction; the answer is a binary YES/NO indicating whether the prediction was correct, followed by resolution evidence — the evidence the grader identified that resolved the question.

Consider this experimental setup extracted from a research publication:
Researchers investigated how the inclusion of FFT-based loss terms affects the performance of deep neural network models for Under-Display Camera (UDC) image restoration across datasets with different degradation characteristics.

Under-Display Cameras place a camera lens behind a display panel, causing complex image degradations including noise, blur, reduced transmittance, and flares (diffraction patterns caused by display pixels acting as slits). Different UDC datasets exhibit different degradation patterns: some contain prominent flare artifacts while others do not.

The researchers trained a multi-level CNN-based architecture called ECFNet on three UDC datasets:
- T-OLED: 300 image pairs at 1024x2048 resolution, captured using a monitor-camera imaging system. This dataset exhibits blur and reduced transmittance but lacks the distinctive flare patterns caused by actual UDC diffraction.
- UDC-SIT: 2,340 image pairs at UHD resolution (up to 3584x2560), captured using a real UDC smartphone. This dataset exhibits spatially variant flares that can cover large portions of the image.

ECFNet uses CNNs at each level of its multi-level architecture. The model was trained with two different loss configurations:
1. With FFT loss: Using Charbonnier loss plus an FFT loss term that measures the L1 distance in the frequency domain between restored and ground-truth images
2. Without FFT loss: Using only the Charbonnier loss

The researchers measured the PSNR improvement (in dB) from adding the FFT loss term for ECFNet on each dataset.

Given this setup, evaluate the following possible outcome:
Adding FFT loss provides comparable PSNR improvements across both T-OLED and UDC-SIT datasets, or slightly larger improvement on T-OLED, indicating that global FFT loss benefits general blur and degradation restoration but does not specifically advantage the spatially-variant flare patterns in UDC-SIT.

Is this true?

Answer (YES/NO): NO